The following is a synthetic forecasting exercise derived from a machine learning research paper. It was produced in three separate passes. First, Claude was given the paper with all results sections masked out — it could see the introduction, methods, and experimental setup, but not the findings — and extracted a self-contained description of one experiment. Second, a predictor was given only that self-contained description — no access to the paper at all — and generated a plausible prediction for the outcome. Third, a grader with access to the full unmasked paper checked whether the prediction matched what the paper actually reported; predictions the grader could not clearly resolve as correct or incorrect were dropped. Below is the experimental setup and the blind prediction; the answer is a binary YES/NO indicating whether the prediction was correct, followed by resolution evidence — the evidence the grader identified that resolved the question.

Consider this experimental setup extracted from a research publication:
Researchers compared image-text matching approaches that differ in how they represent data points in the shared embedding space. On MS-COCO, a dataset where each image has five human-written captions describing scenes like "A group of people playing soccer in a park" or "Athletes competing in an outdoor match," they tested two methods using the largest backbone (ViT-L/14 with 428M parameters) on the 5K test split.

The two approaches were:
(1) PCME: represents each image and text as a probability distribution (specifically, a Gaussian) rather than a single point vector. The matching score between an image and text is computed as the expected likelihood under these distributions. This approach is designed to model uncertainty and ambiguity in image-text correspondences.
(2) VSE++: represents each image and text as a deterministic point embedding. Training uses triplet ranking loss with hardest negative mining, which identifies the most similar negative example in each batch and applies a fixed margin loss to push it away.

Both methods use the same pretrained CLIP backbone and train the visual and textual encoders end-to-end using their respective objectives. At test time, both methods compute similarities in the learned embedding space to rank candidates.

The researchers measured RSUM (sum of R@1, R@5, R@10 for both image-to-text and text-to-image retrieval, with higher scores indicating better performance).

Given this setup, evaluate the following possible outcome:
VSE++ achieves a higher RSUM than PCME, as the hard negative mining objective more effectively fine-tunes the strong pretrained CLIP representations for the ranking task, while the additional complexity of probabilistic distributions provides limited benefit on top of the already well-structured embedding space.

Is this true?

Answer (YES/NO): YES